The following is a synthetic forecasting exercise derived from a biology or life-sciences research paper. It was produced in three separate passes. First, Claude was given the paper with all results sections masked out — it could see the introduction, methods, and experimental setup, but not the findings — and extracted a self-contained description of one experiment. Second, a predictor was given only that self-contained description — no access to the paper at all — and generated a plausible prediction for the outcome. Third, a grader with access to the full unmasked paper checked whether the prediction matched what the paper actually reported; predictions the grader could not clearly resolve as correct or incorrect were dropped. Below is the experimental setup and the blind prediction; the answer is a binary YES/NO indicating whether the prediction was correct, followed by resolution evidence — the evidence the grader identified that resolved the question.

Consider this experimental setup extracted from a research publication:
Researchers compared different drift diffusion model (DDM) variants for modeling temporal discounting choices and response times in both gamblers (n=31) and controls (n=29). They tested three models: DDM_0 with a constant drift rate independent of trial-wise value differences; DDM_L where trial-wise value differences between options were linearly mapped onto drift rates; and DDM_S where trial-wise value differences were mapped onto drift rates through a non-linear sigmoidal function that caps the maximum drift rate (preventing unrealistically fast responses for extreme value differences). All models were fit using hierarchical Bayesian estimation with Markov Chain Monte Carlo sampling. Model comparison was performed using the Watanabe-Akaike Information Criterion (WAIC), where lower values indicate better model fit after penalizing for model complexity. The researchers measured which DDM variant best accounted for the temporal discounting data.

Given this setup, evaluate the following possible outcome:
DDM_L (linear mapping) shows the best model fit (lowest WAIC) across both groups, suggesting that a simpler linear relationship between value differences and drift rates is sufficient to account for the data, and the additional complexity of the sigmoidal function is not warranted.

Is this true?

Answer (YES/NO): NO